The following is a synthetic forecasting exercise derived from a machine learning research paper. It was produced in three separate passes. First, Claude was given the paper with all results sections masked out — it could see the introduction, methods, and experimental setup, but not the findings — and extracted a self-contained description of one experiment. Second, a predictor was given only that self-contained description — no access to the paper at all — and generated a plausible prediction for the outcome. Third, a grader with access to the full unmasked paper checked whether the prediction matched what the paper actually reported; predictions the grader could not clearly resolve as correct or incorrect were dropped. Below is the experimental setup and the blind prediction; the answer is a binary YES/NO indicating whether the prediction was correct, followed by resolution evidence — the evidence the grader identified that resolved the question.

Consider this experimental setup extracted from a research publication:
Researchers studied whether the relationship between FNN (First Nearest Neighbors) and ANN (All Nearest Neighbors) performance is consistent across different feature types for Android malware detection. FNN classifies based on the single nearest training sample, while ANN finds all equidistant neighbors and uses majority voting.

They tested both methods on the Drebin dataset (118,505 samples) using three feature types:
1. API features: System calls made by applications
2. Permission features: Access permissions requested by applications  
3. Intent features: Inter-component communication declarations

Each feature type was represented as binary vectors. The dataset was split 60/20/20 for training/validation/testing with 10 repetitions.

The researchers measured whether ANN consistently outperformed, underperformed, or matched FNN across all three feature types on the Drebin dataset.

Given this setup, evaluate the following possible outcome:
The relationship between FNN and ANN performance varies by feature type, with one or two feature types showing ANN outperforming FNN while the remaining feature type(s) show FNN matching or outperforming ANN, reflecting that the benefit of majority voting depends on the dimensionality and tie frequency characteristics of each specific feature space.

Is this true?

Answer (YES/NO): NO